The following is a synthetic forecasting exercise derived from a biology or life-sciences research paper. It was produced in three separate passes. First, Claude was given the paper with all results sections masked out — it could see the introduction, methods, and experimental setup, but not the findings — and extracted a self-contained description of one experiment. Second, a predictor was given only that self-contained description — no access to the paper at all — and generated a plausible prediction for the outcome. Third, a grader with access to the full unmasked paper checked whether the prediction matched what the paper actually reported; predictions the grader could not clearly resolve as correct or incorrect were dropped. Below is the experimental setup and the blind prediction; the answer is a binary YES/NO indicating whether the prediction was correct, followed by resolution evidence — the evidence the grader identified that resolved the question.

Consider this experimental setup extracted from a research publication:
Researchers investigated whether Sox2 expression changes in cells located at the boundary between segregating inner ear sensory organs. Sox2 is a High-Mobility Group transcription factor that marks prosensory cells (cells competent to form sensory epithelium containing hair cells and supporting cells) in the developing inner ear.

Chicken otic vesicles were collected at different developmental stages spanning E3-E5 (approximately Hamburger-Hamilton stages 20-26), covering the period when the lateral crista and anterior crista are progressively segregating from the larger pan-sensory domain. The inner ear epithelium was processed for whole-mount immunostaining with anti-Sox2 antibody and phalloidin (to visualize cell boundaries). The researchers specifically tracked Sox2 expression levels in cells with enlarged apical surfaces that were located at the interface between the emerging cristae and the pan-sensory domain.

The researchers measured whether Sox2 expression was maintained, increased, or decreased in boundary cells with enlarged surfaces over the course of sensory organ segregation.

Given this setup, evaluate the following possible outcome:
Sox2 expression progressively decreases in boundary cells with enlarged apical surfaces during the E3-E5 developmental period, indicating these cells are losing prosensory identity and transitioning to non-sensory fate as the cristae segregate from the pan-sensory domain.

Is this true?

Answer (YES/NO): YES